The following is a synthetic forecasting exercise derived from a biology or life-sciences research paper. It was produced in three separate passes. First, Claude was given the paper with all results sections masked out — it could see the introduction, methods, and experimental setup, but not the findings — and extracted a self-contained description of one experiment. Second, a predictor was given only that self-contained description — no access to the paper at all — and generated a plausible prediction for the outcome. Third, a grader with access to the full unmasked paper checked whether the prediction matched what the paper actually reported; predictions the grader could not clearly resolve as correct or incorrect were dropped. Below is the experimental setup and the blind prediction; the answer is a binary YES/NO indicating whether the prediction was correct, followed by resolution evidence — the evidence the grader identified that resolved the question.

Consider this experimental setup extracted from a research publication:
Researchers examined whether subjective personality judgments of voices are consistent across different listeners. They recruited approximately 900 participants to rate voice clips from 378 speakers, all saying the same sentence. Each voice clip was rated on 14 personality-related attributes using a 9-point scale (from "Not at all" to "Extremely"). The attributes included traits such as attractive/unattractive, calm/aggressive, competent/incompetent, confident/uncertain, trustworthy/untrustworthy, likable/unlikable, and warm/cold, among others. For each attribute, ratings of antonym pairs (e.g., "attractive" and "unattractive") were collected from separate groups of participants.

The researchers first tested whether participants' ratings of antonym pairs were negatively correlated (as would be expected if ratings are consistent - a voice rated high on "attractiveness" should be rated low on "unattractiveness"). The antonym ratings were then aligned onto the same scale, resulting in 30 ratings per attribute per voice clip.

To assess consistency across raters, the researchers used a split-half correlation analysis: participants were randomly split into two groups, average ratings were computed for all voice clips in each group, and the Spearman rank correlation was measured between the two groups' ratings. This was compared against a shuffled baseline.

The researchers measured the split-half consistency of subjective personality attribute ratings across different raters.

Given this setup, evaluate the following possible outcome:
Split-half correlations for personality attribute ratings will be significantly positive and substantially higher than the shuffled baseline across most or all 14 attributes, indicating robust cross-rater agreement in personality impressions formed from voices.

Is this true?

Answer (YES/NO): NO